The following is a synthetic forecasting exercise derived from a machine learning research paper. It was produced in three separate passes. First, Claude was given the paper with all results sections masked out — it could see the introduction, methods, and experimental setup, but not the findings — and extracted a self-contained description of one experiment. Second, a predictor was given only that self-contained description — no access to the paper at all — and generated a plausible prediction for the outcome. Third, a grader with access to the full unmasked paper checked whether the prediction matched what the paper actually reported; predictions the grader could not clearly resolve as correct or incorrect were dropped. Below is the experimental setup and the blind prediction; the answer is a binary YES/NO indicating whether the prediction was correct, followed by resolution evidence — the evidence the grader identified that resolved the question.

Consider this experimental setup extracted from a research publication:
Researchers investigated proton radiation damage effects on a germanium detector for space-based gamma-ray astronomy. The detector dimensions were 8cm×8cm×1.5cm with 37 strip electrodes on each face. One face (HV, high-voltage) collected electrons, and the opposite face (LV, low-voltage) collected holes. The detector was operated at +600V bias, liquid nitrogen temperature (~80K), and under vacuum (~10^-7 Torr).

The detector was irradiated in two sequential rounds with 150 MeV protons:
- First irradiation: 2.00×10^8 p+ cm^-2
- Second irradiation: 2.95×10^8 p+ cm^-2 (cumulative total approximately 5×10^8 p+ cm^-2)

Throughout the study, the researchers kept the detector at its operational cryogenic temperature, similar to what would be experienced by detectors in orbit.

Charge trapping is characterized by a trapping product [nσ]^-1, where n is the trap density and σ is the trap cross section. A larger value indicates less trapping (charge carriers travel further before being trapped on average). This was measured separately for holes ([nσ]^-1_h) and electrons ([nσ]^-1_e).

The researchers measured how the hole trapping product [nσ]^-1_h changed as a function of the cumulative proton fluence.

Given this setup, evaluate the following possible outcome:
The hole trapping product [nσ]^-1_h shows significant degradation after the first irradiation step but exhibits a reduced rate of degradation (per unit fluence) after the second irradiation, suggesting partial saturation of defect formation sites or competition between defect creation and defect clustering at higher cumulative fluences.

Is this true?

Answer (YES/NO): NO